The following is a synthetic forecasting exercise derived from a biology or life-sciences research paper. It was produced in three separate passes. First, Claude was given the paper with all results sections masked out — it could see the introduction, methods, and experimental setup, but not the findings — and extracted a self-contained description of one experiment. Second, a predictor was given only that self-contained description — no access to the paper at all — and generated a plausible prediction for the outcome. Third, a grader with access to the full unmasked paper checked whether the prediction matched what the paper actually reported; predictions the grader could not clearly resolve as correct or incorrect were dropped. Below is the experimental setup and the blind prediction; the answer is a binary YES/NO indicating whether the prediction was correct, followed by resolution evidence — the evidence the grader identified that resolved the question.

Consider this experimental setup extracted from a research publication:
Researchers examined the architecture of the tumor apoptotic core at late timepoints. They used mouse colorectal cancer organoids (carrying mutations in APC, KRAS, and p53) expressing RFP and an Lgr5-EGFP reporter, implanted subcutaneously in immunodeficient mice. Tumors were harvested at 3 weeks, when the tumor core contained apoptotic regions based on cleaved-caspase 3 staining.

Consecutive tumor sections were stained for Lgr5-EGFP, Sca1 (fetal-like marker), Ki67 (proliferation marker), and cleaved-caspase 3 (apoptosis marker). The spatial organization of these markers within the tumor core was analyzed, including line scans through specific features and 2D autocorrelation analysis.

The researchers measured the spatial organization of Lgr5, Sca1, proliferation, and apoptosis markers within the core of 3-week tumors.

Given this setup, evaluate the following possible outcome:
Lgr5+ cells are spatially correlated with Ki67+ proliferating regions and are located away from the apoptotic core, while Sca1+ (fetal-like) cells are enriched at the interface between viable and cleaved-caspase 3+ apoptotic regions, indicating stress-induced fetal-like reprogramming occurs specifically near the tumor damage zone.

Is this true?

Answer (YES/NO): NO